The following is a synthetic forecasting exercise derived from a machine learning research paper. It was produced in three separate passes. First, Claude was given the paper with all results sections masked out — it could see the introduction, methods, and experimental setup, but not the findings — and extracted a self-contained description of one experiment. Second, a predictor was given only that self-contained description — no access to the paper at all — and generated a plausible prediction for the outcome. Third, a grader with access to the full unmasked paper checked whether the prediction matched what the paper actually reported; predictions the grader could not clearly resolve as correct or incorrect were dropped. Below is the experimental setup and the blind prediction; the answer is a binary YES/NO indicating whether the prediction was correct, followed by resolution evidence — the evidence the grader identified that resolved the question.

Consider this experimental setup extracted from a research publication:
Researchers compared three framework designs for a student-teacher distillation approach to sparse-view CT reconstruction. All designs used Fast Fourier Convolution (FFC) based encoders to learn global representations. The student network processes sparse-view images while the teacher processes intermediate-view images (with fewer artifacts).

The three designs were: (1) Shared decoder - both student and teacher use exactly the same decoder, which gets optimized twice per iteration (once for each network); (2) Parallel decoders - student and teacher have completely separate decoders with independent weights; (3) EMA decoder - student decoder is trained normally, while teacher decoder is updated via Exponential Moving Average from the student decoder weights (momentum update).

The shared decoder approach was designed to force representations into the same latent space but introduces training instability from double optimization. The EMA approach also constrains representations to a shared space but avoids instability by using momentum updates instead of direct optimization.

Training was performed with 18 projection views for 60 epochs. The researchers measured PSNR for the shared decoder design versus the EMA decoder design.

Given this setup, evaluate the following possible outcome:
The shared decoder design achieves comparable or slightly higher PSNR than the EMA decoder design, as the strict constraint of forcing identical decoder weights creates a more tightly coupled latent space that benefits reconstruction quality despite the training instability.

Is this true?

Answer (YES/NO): NO